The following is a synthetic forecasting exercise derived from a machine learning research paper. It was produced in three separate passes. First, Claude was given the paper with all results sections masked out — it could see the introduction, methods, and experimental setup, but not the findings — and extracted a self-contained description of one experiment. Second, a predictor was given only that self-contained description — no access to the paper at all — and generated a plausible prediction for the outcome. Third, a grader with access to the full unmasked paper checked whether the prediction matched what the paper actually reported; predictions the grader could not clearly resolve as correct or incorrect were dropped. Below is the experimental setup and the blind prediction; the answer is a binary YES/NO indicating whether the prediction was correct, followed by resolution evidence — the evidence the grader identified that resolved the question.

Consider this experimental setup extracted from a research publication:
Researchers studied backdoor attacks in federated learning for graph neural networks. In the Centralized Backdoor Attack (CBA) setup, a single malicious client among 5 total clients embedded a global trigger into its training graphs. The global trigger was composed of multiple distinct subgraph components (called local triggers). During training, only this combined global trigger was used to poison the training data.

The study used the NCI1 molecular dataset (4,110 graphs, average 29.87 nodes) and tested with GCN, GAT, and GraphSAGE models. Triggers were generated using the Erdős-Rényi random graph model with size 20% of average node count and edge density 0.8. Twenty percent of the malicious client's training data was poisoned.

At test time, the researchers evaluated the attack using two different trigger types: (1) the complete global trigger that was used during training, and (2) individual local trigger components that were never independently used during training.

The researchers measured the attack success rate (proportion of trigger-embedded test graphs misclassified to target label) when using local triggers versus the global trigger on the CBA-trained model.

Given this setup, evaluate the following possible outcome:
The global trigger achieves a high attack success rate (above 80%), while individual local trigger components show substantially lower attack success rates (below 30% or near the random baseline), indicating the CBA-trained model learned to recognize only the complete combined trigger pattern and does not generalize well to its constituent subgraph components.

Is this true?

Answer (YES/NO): NO